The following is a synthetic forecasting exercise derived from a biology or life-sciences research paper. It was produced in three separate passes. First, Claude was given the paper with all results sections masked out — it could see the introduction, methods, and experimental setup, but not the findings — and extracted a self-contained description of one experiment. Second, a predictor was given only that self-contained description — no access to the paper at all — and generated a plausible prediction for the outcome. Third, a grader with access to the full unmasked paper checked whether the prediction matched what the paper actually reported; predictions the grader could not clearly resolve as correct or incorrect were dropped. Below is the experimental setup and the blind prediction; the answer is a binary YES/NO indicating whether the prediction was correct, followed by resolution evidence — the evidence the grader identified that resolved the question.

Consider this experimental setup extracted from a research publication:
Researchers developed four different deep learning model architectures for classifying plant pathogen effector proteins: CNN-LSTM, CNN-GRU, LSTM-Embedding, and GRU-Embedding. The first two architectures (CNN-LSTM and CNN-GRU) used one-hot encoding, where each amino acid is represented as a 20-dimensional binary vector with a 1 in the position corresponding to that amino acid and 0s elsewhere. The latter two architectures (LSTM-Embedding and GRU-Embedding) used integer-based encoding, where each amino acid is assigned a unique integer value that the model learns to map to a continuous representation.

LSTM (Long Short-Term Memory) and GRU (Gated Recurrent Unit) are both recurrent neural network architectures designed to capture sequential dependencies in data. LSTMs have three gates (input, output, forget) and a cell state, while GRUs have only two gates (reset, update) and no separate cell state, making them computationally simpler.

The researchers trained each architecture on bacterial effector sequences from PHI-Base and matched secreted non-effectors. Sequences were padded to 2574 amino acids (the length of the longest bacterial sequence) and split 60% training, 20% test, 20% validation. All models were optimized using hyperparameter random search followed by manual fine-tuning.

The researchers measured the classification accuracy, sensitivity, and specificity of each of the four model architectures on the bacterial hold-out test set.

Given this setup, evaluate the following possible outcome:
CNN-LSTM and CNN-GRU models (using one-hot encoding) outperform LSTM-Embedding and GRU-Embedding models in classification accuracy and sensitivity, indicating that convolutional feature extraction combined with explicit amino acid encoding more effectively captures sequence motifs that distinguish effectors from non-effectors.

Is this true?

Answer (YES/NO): NO